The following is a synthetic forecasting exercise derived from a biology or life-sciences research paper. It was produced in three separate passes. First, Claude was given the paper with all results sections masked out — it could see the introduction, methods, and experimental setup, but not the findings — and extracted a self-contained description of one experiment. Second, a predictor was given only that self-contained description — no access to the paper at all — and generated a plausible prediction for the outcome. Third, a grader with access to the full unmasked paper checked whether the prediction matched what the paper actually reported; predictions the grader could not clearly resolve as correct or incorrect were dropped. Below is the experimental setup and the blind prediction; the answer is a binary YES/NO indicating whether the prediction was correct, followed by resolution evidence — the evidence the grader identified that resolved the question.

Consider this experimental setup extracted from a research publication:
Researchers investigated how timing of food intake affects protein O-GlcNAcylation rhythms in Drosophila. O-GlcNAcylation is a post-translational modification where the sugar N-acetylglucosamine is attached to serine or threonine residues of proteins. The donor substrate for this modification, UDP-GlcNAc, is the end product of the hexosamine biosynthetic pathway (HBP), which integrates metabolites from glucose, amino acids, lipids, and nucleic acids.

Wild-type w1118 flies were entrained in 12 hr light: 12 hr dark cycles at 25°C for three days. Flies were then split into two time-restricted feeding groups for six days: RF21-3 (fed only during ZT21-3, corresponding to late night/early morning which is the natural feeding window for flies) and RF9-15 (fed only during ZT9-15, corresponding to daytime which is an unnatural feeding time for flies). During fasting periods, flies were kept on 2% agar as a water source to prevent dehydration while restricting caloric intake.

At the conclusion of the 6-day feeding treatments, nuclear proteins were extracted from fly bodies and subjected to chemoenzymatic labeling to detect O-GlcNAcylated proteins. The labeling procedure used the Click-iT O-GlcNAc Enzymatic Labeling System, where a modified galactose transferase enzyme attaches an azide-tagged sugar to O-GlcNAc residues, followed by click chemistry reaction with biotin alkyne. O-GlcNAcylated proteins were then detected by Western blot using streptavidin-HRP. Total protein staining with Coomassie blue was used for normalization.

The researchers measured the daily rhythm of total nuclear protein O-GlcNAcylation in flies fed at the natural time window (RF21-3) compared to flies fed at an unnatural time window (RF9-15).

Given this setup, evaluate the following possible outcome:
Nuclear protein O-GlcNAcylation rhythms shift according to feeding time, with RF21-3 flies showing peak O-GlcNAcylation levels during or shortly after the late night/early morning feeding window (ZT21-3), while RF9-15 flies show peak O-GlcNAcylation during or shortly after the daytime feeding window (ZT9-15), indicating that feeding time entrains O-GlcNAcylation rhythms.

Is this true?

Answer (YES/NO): NO